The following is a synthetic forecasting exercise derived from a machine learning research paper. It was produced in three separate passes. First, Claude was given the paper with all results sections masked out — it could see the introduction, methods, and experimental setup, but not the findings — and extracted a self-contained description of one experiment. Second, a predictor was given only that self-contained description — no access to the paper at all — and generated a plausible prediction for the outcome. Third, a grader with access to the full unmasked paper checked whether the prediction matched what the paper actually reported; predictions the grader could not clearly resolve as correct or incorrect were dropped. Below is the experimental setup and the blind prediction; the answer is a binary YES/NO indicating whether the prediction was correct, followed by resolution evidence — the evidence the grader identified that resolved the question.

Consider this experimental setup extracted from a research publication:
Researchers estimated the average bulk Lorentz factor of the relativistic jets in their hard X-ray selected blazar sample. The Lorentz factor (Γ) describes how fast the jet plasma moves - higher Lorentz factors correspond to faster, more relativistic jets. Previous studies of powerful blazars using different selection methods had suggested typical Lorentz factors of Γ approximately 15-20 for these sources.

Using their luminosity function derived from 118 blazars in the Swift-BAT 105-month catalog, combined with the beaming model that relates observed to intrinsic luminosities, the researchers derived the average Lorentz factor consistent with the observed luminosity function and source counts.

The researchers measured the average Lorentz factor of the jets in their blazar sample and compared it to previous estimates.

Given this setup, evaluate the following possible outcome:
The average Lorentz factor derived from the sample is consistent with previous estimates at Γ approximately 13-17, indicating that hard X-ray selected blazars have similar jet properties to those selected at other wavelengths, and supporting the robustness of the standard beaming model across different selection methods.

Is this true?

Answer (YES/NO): NO